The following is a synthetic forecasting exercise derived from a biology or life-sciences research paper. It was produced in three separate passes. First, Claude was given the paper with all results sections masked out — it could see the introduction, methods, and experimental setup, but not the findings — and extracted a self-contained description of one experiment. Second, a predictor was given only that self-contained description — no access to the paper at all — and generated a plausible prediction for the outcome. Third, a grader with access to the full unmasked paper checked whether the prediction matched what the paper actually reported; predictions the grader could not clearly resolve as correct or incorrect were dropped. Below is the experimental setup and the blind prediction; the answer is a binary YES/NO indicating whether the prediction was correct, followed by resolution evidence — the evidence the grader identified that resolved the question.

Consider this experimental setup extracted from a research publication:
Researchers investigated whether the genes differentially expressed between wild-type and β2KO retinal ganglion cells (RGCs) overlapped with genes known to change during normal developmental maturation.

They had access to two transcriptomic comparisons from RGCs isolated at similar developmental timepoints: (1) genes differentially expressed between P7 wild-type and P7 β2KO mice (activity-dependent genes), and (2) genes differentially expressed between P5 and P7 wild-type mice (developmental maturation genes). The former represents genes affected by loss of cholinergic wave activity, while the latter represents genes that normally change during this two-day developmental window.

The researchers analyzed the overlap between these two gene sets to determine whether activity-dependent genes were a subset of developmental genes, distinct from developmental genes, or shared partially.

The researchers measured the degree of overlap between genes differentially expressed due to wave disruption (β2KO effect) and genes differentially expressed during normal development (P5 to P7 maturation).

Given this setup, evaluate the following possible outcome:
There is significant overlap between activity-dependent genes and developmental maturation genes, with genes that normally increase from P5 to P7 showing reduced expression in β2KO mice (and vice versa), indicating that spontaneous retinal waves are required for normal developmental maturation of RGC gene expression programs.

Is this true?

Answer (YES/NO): NO